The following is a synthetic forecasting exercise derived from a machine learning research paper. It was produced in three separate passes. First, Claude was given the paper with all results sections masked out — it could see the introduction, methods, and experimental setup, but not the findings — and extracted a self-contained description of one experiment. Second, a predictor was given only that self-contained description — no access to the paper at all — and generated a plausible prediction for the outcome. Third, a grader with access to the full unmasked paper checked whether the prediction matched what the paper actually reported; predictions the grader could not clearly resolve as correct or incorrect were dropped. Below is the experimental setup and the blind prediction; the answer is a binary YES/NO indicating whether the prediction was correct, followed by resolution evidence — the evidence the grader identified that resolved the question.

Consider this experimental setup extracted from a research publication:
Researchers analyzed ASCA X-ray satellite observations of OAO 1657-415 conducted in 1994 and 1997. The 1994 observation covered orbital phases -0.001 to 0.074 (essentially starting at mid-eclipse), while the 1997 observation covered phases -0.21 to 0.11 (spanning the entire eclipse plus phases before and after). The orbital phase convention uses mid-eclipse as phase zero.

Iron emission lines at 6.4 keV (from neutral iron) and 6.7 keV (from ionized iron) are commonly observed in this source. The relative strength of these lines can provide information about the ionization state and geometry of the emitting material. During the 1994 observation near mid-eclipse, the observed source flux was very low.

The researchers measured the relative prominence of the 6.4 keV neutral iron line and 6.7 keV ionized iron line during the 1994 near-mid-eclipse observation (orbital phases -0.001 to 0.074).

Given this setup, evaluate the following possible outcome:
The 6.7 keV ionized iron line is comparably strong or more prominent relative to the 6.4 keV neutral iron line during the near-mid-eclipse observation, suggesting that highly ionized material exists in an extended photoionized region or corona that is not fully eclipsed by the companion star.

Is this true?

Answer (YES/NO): NO